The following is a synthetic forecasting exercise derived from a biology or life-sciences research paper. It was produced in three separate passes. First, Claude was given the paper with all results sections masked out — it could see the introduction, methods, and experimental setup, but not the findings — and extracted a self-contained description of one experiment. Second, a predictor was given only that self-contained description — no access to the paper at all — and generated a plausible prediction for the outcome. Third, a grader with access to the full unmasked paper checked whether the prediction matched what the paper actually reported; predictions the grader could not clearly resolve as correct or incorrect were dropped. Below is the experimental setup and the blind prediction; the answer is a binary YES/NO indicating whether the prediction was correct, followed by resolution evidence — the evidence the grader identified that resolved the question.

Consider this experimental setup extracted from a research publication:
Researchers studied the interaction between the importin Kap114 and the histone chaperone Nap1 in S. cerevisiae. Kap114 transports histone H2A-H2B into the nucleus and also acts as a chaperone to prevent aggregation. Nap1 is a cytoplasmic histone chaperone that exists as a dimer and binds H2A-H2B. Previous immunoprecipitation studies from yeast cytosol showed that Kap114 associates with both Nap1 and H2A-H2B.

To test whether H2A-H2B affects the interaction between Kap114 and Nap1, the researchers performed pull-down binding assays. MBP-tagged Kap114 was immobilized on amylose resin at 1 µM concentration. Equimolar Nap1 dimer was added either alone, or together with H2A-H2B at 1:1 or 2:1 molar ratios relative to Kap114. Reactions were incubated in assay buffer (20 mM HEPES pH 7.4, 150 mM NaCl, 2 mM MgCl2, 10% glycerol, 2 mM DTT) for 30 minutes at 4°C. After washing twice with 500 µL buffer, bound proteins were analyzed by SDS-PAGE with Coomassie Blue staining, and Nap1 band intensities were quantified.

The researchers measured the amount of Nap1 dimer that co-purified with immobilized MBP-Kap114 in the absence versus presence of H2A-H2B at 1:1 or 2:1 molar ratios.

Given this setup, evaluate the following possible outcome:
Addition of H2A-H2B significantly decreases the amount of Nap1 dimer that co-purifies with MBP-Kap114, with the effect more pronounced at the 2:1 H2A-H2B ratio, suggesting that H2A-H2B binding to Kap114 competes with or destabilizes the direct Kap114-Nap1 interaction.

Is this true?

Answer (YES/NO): NO